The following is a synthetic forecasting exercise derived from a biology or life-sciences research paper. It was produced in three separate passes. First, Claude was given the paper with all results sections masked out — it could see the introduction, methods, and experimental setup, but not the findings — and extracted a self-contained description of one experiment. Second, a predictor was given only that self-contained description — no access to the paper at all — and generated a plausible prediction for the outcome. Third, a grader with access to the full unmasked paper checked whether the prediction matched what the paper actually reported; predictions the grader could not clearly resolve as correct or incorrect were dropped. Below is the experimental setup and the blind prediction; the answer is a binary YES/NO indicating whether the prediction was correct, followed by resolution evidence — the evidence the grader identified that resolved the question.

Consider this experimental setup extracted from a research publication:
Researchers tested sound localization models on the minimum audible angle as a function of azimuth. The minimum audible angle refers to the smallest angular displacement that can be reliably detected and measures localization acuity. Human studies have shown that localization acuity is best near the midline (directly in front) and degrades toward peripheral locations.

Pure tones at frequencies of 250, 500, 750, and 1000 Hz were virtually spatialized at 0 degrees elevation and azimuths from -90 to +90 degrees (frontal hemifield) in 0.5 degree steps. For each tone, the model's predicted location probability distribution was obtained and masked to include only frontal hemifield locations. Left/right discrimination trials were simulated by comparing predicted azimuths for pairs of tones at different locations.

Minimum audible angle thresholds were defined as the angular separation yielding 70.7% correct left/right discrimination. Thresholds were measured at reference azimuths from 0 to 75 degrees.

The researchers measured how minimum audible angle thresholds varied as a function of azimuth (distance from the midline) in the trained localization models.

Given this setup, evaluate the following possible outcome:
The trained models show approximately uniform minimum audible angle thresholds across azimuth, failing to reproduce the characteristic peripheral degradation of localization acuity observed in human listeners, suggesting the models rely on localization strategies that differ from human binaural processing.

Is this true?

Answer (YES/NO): NO